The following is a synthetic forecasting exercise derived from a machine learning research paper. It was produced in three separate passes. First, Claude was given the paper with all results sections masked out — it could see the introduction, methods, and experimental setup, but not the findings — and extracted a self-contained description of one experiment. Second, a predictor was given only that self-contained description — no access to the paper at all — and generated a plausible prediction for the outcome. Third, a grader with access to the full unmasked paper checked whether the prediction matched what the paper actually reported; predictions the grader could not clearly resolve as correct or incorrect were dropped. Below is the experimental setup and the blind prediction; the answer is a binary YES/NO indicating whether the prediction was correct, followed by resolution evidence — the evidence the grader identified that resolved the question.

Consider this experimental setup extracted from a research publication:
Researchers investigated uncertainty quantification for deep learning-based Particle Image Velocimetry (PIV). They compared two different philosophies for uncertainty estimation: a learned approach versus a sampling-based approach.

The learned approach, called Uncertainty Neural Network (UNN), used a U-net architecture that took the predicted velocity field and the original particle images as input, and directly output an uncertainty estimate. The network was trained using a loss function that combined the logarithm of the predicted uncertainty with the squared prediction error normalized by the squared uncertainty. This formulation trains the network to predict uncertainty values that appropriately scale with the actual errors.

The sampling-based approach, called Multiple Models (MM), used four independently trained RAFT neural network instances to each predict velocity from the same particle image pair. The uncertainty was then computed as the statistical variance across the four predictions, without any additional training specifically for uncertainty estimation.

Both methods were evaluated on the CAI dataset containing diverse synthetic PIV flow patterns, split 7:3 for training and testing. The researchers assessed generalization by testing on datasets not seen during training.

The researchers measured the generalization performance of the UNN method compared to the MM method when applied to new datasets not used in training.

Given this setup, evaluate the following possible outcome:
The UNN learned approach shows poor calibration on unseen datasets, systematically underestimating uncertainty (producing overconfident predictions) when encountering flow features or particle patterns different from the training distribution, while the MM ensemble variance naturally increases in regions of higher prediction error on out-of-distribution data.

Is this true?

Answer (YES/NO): YES